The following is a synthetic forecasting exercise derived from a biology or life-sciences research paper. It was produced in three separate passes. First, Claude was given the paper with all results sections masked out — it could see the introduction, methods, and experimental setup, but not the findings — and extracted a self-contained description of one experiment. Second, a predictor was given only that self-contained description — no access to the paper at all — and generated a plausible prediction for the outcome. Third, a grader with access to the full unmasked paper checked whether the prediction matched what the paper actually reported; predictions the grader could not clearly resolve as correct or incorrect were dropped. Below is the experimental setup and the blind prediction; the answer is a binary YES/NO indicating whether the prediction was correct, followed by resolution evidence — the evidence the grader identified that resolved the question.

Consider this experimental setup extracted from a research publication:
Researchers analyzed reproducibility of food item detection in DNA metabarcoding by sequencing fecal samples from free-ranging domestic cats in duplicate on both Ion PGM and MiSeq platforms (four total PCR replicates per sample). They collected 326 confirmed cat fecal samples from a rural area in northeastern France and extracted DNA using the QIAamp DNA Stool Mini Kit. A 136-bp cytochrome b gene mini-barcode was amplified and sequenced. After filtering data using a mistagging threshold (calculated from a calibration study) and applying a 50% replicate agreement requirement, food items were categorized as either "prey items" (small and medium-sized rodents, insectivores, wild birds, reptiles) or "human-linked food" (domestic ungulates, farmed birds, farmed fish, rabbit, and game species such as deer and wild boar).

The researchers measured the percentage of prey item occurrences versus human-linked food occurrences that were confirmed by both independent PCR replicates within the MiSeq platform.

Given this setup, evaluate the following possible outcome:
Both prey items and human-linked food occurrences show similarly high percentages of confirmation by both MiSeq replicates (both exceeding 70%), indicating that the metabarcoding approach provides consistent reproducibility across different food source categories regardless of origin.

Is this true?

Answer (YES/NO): NO